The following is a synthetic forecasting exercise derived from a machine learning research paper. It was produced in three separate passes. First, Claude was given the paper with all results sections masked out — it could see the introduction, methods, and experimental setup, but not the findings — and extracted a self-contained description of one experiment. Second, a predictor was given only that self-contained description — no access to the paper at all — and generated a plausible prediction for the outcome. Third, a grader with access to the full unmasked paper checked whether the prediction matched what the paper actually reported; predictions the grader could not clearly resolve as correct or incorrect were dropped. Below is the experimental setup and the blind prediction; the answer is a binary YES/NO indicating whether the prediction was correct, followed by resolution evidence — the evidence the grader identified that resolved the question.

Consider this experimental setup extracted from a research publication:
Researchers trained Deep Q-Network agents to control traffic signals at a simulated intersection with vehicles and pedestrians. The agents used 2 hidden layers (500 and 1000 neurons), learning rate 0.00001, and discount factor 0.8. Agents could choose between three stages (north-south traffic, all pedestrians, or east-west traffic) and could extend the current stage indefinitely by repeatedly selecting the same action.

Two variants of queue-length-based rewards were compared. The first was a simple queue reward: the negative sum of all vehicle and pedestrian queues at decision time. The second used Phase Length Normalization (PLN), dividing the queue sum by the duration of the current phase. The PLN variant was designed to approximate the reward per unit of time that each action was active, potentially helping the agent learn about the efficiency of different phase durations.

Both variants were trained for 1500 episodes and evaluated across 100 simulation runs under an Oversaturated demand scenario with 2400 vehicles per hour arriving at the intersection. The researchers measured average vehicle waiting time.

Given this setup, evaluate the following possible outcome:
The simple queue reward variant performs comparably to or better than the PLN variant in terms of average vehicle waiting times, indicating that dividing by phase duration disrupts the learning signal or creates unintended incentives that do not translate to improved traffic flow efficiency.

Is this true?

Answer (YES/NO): YES